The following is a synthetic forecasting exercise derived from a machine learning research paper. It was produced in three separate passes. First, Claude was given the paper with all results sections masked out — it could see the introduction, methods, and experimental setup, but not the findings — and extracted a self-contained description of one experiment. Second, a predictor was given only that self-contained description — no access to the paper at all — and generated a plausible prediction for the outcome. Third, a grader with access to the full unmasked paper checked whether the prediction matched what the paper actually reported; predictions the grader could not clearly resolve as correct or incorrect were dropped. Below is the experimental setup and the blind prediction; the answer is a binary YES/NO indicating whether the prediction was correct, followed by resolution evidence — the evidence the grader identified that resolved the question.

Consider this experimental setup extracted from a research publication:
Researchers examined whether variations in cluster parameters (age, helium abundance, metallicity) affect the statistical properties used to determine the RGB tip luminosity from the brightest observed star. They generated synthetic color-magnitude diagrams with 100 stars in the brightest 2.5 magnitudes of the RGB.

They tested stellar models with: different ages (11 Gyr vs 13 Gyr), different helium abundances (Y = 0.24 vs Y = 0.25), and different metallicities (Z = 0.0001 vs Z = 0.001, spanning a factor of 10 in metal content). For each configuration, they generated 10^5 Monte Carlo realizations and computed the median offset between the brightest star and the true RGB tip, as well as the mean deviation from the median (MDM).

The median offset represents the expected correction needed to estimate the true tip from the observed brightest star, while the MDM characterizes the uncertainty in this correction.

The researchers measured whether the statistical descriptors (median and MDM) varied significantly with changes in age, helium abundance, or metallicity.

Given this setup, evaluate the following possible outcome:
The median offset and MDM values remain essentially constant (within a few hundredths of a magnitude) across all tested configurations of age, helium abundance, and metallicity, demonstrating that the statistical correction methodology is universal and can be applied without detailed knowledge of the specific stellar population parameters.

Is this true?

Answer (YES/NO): YES